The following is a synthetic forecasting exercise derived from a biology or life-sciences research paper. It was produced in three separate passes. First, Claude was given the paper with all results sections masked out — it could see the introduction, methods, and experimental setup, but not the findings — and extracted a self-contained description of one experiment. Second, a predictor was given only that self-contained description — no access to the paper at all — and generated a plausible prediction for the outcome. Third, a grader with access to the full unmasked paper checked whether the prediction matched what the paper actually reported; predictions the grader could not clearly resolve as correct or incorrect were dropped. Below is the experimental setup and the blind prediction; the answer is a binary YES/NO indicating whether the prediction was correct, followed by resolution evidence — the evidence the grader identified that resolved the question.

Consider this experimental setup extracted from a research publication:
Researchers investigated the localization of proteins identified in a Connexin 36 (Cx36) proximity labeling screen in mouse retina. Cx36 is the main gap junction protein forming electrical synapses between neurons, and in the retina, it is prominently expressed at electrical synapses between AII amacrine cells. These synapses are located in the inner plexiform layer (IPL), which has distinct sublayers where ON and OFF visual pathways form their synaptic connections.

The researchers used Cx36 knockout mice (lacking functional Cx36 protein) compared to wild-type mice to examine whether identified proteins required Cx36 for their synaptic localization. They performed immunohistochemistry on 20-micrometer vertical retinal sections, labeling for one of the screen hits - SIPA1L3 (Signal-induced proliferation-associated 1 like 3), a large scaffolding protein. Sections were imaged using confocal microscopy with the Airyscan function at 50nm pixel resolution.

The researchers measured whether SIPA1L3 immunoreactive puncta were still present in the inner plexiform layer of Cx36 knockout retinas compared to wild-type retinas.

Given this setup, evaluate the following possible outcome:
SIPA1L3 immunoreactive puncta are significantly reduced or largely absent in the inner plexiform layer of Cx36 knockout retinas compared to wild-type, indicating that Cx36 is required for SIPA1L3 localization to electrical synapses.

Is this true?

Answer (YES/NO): NO